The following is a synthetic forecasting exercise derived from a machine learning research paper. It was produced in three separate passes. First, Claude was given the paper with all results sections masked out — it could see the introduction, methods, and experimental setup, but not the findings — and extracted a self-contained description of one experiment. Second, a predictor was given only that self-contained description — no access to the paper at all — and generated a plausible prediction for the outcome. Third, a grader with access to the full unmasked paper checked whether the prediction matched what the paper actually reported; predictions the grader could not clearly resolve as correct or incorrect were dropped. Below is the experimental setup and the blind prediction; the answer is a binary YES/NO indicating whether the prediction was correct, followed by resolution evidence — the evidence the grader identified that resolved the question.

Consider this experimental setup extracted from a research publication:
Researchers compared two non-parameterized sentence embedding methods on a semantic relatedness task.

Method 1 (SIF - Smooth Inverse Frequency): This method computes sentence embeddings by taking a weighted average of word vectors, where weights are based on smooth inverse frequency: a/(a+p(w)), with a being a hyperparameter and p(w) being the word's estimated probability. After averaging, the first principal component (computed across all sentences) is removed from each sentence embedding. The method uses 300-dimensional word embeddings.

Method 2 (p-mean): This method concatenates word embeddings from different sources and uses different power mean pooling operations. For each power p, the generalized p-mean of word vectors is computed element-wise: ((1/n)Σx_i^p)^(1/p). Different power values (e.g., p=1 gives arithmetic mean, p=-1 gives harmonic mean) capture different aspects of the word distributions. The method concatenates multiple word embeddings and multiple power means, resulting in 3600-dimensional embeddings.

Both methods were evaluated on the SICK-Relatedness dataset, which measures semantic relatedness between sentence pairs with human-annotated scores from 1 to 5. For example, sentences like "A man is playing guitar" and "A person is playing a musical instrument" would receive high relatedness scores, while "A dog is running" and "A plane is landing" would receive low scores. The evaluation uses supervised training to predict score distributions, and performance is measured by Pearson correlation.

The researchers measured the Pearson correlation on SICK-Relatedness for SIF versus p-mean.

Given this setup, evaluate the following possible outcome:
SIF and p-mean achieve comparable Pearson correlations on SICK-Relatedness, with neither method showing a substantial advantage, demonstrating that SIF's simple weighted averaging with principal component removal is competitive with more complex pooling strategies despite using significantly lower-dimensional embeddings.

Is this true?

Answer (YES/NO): YES